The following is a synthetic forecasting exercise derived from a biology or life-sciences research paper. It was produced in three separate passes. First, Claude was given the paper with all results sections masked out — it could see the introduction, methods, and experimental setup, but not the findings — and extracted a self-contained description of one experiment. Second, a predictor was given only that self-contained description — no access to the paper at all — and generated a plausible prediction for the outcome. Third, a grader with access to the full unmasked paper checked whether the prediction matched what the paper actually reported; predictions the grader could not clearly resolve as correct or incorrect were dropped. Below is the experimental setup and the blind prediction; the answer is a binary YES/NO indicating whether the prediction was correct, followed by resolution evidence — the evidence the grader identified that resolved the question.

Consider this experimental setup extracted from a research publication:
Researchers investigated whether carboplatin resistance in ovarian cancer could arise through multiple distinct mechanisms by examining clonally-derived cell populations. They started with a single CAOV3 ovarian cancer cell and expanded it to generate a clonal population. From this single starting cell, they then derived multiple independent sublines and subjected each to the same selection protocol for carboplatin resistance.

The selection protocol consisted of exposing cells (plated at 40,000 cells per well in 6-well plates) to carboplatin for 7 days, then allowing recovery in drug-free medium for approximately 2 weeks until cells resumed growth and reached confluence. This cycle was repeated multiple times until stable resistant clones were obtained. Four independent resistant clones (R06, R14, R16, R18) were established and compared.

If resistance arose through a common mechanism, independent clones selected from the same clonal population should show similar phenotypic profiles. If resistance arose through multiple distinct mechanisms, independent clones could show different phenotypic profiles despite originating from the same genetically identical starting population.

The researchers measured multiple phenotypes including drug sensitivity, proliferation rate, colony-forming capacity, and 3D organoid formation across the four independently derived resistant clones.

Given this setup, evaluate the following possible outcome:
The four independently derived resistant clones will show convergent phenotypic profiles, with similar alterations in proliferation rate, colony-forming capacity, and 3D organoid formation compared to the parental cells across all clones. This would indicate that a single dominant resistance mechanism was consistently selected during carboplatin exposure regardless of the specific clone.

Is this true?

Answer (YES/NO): NO